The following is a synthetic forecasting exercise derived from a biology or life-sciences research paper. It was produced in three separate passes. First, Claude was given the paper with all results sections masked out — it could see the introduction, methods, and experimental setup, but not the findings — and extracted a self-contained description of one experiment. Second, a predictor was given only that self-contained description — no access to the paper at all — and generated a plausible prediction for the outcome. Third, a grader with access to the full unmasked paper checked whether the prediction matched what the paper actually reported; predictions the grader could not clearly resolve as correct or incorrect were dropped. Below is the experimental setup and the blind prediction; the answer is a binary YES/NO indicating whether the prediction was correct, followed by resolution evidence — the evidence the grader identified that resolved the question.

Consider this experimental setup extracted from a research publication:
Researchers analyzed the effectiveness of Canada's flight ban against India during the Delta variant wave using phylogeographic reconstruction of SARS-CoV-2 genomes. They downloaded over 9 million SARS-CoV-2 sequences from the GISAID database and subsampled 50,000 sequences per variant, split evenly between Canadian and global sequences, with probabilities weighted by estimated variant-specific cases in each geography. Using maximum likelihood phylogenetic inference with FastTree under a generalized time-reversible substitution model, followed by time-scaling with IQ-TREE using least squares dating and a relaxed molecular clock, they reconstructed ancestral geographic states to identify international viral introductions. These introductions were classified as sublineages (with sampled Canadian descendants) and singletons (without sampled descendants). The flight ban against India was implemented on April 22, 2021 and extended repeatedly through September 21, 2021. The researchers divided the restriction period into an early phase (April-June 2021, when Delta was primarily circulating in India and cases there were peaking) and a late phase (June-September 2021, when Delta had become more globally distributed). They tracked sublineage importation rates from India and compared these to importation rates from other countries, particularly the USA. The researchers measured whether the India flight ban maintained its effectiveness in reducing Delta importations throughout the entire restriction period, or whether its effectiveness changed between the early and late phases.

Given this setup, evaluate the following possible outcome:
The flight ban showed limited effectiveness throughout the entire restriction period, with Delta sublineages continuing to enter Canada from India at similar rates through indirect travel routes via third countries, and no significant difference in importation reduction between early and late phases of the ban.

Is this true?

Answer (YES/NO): NO